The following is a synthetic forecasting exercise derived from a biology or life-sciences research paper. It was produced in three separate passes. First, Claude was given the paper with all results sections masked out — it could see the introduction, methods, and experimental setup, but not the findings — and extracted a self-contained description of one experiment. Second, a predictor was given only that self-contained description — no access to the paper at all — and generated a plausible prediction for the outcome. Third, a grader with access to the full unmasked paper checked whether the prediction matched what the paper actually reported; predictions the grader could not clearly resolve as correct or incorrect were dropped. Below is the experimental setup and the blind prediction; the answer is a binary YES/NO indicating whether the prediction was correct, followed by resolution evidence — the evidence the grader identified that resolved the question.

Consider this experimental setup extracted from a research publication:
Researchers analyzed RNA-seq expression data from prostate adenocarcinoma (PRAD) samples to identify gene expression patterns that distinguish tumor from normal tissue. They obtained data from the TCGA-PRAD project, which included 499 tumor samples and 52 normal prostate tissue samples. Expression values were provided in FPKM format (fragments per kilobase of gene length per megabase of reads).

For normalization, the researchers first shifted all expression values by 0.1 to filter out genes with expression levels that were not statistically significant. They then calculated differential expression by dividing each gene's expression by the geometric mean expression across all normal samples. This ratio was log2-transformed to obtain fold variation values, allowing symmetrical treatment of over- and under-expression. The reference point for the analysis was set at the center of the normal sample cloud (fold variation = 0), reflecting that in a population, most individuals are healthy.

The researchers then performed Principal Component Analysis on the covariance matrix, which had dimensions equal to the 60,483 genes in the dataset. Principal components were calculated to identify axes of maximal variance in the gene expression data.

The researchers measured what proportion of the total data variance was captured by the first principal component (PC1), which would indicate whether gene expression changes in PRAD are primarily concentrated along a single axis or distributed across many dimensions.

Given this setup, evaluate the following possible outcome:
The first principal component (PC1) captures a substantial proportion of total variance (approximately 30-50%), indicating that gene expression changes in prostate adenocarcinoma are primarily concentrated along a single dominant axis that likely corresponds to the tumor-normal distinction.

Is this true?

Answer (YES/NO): YES